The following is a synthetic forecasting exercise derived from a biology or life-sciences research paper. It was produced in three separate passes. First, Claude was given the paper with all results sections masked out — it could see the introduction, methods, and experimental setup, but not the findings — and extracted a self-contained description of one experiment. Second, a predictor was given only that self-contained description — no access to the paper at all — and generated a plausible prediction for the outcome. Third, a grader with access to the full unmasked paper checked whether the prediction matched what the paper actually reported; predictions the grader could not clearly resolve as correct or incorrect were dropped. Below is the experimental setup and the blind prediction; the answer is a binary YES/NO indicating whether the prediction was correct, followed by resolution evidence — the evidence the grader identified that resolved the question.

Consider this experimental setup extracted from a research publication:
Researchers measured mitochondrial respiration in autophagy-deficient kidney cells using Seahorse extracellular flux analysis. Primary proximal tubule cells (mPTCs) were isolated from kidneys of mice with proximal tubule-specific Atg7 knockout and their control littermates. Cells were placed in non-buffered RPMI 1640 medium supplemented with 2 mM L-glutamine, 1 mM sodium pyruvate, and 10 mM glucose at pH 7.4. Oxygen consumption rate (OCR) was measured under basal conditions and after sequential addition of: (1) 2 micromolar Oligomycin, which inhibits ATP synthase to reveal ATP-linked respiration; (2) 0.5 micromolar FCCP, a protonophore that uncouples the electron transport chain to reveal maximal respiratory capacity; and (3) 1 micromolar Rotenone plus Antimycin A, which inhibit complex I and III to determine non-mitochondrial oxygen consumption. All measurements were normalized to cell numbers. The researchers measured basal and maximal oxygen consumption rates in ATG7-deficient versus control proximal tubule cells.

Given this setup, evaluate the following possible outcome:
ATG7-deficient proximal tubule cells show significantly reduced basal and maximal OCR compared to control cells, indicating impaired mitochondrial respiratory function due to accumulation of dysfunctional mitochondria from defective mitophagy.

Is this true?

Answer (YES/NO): YES